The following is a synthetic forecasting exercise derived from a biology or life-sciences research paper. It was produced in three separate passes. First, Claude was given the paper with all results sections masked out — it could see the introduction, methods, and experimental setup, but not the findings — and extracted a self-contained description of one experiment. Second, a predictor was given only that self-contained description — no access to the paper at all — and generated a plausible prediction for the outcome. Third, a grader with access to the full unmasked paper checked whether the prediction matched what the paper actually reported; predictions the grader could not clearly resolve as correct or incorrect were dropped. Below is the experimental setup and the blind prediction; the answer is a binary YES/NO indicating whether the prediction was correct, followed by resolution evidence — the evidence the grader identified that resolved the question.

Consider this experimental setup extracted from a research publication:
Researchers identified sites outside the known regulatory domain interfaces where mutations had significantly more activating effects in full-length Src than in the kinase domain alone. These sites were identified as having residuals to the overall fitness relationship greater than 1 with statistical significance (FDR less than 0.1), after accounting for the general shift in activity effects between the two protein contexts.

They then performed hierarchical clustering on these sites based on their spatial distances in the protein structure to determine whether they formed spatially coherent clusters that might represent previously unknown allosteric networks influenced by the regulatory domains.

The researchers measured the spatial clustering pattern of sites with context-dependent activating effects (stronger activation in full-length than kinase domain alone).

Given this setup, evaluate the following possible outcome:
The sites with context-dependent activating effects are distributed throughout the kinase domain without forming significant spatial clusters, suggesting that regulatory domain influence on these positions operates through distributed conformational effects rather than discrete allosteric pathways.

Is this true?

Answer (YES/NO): NO